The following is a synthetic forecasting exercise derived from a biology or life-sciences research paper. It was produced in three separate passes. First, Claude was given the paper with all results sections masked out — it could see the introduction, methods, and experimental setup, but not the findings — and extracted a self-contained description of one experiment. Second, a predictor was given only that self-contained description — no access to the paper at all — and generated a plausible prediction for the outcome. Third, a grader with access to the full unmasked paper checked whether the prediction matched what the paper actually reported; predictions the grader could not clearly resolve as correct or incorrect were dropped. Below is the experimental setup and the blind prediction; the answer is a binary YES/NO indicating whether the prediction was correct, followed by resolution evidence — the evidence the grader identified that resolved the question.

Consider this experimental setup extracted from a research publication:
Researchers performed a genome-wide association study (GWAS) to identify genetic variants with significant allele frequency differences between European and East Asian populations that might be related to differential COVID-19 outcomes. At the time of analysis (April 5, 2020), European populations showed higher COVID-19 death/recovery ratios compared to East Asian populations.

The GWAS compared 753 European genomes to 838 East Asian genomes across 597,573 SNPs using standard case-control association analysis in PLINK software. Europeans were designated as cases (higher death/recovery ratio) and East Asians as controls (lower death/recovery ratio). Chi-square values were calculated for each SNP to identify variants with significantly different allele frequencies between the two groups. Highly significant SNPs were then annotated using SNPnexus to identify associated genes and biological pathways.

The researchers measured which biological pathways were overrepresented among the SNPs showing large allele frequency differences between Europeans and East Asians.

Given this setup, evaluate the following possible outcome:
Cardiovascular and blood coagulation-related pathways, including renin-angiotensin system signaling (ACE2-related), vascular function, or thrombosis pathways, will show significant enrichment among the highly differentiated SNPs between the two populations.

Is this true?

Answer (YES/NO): NO